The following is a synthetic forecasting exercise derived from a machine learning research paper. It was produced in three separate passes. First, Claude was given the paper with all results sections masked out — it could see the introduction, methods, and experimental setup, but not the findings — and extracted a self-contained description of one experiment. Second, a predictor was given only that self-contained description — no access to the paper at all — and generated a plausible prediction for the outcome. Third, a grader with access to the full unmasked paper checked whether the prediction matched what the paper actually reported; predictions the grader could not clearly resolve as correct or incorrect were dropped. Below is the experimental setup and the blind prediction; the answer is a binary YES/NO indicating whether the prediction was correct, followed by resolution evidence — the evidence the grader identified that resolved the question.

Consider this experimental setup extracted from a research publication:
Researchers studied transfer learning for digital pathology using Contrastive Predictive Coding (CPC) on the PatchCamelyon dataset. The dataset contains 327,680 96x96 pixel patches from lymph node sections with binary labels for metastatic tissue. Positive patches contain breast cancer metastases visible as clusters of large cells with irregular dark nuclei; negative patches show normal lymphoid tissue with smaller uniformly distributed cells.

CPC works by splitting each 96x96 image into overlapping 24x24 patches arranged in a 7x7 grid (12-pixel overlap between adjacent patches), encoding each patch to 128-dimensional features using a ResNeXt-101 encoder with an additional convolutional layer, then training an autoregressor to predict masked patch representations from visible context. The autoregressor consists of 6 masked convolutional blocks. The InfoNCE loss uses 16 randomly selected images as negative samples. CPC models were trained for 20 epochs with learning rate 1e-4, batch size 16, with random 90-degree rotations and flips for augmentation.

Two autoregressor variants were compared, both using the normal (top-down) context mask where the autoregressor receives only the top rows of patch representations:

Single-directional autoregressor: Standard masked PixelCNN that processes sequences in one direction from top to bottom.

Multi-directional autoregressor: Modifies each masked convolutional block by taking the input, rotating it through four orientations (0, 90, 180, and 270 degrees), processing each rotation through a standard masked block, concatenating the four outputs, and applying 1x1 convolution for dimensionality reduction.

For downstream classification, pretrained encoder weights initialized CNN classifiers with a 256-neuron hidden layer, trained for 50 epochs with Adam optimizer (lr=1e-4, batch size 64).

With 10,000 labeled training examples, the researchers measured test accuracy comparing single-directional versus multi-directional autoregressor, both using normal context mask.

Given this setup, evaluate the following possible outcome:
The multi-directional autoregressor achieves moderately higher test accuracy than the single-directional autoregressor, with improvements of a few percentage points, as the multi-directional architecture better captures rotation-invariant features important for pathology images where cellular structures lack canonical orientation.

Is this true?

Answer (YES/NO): NO